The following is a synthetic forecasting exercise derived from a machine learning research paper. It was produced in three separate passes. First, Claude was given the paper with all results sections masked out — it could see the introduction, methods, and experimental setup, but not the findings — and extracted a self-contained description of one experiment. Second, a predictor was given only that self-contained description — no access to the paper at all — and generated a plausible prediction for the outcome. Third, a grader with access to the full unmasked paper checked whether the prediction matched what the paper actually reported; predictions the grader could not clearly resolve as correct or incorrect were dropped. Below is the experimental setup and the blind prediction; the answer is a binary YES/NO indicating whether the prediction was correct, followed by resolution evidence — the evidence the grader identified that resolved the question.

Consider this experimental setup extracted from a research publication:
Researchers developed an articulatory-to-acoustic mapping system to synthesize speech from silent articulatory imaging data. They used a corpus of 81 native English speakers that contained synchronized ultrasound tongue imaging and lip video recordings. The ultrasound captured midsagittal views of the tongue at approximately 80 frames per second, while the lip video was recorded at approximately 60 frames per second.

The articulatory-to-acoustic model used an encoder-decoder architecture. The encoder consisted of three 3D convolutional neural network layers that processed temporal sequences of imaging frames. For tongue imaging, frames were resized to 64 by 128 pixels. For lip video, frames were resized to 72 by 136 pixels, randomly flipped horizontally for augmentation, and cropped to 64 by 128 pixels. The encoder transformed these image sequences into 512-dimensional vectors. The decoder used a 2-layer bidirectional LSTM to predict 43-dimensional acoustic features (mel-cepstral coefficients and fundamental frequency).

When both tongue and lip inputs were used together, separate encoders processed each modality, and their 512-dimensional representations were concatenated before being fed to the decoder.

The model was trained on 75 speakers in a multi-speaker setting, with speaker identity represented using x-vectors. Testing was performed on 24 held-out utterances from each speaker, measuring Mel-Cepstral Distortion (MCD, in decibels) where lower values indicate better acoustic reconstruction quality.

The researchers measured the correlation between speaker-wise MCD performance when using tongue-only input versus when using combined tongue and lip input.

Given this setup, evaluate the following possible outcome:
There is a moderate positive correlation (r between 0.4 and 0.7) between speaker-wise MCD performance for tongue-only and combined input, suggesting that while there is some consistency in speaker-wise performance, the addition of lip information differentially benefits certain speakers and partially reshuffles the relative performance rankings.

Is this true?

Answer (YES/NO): NO